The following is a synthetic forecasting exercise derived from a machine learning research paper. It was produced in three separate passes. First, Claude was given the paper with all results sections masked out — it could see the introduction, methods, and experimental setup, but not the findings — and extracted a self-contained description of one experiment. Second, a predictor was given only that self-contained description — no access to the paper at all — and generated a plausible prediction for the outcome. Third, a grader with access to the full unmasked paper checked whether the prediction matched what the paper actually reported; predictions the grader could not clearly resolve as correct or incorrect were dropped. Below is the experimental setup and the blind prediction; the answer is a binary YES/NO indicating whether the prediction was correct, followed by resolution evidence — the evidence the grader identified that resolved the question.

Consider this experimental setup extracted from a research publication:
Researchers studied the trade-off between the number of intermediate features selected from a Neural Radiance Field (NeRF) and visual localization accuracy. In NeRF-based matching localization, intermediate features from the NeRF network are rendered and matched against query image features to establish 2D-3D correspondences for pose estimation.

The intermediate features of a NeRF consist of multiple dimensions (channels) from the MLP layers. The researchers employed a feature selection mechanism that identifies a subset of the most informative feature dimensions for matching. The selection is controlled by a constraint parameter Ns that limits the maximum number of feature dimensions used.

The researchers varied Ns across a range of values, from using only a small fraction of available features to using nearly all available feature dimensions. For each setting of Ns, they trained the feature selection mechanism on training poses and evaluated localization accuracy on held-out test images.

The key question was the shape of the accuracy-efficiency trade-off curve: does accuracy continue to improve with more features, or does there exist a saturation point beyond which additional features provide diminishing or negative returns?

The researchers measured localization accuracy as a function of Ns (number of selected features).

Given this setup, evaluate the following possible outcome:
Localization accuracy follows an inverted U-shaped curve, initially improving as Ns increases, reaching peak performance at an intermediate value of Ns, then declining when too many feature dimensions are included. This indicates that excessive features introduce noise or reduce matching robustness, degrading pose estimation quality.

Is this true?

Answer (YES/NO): NO